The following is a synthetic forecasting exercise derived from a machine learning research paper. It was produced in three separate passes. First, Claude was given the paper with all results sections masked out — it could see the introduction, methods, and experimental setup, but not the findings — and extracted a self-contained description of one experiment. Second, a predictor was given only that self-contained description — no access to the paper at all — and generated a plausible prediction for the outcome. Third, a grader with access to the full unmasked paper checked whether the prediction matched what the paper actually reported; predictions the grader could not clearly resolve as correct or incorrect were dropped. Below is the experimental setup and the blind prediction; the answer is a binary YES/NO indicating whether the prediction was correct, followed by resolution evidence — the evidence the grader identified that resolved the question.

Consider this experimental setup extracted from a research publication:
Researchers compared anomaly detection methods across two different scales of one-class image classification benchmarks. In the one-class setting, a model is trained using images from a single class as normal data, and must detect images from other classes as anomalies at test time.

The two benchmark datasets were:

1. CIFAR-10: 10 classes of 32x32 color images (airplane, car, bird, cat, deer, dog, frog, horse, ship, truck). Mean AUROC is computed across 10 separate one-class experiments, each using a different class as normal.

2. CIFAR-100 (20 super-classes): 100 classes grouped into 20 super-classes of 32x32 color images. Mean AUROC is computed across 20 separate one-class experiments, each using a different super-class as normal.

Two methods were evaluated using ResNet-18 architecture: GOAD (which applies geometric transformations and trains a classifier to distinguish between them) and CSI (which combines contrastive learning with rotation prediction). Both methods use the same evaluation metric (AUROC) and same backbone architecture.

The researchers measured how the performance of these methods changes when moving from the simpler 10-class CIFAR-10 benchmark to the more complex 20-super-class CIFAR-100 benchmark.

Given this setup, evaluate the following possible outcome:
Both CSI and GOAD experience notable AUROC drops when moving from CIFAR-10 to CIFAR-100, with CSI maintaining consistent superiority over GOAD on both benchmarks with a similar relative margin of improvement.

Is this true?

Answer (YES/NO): NO